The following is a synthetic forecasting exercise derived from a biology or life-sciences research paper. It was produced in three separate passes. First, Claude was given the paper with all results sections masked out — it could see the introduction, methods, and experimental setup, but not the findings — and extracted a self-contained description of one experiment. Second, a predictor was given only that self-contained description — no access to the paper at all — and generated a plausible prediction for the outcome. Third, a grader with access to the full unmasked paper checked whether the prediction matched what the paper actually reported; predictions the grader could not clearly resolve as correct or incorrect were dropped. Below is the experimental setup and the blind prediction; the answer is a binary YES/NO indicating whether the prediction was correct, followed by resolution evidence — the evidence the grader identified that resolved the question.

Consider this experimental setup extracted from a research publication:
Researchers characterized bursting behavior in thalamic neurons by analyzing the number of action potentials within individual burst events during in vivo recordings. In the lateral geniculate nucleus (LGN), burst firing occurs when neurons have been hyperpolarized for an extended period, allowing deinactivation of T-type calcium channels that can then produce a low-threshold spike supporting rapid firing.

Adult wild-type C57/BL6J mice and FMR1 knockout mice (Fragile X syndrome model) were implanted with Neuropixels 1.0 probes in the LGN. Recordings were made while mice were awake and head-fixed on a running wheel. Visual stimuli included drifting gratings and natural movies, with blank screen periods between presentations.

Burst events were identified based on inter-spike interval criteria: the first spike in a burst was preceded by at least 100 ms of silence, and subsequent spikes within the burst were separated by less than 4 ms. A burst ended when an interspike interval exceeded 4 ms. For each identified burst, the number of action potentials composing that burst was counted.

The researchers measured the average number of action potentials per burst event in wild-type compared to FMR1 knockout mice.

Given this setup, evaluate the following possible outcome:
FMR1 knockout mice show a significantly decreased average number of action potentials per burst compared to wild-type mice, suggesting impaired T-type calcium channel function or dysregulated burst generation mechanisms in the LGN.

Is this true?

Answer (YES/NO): YES